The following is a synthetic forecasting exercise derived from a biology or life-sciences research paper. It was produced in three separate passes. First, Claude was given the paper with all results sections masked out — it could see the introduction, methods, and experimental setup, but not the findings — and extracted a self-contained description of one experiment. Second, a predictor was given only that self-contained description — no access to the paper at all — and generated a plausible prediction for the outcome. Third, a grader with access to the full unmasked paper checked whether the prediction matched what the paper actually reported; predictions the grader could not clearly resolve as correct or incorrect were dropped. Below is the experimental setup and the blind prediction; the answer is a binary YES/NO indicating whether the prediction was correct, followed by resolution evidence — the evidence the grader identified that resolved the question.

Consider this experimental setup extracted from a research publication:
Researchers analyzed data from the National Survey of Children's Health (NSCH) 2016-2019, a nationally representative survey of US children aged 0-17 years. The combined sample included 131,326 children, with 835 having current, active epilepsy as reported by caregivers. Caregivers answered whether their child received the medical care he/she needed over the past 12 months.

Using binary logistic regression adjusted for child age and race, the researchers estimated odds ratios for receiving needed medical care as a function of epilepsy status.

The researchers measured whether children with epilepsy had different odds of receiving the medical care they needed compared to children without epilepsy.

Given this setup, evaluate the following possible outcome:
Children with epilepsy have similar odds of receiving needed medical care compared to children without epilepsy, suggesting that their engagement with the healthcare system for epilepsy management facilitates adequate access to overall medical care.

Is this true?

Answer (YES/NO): NO